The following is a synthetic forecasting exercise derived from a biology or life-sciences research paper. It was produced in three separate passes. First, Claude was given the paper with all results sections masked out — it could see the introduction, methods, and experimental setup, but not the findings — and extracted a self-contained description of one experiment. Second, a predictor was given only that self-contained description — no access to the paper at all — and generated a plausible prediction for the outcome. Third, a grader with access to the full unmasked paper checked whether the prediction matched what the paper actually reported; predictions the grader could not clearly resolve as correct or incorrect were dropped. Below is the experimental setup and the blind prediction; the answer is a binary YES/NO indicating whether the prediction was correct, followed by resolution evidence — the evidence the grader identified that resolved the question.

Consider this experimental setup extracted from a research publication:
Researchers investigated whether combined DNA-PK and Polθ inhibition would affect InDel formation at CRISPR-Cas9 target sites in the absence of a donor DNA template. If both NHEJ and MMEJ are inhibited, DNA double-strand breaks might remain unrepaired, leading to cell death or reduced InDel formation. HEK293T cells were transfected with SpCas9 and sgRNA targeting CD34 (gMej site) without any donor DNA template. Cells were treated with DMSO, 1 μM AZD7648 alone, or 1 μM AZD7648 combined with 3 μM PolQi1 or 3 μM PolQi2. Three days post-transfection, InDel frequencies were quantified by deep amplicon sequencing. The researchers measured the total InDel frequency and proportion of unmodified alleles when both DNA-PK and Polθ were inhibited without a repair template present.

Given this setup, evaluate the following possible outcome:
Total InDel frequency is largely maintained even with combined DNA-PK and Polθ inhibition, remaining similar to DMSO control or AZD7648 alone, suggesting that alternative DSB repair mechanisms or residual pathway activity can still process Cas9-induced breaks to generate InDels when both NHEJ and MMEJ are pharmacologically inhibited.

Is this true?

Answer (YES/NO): NO